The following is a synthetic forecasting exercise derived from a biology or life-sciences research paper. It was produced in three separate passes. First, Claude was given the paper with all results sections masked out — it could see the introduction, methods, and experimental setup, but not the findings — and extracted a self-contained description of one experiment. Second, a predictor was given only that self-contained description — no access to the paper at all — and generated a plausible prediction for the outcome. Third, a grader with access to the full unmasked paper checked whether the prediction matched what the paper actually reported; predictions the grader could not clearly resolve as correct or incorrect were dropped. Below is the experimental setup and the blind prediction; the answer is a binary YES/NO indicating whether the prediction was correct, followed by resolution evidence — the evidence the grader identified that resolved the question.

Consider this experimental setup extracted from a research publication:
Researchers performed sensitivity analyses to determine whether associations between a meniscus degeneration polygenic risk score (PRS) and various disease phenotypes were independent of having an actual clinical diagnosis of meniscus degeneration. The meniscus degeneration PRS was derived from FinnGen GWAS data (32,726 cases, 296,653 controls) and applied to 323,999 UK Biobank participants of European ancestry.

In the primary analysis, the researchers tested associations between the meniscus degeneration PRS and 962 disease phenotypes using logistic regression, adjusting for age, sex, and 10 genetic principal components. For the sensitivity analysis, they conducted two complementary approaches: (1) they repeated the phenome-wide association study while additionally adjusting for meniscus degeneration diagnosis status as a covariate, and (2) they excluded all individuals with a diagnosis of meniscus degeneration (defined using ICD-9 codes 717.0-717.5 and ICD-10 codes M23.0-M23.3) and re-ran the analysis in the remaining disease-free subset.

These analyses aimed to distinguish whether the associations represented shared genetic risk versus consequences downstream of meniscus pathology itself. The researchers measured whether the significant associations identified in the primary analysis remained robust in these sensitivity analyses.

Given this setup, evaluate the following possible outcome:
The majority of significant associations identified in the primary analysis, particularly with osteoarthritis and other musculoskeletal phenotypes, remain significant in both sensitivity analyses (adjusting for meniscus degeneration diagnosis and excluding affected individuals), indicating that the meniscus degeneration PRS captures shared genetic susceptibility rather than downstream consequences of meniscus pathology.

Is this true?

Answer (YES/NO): YES